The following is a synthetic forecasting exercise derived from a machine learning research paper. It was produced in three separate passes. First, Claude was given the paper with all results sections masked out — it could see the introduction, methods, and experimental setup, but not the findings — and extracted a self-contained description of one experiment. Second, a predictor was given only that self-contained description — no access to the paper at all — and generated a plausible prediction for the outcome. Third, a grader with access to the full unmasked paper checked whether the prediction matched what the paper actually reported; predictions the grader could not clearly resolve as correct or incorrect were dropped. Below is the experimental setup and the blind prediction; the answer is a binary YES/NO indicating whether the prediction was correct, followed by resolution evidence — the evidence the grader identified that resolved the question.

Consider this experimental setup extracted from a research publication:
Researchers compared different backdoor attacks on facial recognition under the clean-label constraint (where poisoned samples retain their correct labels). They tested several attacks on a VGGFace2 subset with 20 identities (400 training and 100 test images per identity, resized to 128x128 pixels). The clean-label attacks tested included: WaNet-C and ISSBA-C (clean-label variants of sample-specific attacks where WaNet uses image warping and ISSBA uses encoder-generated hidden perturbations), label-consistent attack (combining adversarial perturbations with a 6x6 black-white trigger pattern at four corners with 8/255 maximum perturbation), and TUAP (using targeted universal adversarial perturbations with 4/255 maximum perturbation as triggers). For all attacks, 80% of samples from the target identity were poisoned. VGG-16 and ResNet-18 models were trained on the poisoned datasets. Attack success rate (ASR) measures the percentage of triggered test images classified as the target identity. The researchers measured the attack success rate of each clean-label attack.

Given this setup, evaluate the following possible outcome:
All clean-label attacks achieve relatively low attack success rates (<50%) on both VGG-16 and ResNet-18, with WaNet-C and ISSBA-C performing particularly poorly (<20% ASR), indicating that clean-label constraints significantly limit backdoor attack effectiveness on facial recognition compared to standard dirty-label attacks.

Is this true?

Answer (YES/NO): NO